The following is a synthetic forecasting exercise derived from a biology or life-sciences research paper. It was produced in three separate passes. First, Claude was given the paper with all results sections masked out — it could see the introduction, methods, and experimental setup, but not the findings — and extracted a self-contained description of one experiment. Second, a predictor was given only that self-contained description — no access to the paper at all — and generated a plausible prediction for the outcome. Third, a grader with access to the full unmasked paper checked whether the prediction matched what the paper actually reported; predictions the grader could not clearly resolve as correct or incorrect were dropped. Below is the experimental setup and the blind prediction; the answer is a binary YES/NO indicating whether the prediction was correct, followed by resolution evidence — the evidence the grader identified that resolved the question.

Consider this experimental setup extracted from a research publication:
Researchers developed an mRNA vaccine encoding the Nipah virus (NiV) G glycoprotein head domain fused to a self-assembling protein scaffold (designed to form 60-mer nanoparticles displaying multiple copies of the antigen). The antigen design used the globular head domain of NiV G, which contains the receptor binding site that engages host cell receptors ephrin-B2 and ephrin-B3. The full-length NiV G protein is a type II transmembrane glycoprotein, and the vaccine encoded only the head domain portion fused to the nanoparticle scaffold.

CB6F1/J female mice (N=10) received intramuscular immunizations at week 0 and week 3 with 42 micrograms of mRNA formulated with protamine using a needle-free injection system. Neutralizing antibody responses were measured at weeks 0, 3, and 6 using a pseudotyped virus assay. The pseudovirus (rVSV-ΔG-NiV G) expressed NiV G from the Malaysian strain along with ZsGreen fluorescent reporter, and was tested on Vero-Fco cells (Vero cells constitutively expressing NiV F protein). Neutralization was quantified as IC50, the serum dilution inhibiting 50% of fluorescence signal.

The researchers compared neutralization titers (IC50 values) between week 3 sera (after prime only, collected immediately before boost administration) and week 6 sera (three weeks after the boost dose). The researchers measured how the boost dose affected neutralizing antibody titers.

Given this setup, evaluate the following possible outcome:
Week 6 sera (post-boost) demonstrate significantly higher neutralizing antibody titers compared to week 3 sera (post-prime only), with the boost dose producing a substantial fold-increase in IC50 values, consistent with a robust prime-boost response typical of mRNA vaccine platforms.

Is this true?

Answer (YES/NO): YES